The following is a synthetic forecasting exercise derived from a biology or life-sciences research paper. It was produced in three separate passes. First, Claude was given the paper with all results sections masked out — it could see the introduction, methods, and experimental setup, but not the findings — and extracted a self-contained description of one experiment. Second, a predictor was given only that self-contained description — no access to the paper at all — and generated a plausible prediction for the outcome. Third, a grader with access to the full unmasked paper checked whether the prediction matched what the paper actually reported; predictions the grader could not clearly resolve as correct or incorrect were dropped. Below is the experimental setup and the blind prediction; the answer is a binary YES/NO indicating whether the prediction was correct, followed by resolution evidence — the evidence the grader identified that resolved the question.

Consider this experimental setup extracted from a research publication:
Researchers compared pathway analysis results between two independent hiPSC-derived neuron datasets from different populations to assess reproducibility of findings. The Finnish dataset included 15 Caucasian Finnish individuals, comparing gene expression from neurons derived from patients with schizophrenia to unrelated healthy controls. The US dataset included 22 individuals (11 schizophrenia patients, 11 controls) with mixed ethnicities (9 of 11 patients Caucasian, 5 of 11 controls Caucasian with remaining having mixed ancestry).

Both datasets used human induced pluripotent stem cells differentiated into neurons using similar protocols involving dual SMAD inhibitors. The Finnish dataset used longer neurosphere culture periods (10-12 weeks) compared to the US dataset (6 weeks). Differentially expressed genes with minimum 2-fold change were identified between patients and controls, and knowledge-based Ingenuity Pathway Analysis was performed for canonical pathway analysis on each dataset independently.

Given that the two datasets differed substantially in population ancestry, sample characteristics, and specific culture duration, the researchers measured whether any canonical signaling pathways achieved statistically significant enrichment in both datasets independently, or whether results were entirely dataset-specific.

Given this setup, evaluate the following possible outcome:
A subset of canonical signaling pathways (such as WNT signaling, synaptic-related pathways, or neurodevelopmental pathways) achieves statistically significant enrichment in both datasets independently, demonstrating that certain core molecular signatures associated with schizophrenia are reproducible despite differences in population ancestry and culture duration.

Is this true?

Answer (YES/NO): NO